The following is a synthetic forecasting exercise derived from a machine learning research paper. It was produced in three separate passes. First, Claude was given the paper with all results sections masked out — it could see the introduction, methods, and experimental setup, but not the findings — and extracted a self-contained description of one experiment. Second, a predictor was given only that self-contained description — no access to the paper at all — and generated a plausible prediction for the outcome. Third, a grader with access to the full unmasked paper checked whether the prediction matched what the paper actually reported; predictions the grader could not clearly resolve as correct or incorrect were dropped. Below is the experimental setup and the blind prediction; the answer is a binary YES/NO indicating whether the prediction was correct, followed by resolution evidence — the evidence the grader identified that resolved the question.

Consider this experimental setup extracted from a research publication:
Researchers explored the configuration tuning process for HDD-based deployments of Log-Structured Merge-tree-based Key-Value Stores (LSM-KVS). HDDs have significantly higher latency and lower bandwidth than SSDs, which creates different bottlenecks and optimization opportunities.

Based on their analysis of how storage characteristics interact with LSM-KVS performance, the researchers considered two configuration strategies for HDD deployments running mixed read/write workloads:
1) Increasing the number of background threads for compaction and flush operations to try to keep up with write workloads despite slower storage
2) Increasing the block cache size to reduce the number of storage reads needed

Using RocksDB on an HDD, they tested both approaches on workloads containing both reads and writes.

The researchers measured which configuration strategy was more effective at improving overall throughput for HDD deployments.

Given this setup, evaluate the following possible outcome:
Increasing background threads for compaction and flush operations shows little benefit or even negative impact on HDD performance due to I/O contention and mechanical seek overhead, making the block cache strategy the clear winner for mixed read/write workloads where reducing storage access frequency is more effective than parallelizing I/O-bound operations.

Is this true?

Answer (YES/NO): NO